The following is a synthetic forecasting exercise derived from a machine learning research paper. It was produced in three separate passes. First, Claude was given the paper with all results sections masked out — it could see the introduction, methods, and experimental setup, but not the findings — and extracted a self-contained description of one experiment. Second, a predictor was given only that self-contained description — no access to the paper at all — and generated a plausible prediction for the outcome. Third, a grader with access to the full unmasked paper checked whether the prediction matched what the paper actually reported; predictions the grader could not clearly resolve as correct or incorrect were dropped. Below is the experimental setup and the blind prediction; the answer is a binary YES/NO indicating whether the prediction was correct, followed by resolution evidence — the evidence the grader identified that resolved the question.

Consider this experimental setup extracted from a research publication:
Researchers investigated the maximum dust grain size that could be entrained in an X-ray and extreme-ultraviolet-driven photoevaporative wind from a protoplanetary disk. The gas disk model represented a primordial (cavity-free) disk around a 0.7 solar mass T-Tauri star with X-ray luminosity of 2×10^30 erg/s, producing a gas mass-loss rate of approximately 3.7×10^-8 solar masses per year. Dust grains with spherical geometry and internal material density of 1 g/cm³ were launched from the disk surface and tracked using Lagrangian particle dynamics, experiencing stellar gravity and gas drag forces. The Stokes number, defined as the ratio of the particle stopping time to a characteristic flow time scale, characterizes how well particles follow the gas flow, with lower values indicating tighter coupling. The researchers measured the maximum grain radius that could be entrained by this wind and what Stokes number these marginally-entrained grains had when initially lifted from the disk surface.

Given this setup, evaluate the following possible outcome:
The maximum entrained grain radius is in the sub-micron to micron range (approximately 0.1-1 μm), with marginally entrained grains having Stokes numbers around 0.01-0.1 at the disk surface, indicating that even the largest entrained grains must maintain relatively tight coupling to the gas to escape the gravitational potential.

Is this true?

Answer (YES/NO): NO